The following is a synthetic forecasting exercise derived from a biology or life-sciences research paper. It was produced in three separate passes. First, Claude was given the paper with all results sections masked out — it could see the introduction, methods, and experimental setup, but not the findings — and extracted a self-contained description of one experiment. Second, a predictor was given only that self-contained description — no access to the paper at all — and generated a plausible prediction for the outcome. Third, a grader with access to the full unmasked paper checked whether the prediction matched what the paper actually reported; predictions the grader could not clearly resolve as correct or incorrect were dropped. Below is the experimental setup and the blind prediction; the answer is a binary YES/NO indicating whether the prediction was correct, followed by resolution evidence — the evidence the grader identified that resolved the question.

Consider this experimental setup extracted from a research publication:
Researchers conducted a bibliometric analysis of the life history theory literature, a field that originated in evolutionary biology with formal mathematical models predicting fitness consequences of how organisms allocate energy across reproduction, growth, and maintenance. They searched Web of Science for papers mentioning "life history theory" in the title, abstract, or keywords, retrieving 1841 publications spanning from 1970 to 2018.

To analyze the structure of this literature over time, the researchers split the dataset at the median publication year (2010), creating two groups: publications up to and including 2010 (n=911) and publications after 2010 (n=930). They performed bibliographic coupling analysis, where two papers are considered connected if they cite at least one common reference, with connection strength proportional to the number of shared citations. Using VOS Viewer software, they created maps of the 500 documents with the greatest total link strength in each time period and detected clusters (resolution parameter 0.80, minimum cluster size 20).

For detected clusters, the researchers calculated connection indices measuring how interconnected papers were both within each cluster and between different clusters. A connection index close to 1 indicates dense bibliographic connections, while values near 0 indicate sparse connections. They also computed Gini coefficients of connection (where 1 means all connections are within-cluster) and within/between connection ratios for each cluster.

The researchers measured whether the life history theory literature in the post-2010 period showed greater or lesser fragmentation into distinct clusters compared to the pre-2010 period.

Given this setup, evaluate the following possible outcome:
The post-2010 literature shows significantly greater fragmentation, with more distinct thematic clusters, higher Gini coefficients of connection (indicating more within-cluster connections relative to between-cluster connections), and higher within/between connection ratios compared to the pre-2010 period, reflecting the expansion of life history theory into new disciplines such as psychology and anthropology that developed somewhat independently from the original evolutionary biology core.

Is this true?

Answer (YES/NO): YES